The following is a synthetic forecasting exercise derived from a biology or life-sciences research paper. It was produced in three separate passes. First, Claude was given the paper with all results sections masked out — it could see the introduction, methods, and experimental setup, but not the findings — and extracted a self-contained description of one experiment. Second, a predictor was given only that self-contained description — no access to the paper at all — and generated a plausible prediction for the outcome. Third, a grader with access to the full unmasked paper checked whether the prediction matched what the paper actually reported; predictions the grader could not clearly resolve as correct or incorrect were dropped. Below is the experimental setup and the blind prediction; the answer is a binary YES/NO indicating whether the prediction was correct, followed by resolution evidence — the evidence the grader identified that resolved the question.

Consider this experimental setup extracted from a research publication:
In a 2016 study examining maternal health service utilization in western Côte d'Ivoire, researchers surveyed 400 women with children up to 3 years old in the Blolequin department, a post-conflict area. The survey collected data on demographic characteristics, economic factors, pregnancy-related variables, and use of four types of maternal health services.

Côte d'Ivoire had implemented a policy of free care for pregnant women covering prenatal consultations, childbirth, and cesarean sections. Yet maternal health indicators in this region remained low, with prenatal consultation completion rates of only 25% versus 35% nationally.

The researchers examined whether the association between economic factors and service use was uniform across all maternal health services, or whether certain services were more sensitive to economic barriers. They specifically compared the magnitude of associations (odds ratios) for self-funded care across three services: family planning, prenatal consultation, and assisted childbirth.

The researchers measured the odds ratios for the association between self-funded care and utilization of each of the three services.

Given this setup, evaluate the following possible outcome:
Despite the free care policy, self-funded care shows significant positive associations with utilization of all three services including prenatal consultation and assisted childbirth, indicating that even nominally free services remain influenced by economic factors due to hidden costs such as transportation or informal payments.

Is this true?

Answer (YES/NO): NO